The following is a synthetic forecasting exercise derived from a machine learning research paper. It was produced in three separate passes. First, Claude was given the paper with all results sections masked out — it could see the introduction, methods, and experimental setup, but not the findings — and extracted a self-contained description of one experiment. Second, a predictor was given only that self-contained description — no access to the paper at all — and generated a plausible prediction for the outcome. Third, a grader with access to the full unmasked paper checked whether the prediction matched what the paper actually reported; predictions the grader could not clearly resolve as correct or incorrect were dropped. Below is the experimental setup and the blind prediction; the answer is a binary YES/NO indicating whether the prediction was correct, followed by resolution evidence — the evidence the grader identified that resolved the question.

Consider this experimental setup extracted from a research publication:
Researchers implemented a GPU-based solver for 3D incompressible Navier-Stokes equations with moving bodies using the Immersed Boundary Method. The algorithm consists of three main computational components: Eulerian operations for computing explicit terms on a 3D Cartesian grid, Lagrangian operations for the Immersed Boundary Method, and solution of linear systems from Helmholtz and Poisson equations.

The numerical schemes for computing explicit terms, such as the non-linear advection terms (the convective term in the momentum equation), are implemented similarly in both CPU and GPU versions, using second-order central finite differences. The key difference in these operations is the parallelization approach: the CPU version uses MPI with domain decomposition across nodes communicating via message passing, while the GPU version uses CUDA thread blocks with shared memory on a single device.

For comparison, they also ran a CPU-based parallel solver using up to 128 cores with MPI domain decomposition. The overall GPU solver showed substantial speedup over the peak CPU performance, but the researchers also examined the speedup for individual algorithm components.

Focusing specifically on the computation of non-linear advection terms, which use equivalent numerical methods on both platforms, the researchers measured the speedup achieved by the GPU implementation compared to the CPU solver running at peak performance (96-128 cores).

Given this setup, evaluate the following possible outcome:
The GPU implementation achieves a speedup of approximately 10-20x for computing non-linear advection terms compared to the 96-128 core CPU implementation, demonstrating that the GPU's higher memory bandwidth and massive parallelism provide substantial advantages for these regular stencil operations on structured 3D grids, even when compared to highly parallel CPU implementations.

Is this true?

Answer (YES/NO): NO